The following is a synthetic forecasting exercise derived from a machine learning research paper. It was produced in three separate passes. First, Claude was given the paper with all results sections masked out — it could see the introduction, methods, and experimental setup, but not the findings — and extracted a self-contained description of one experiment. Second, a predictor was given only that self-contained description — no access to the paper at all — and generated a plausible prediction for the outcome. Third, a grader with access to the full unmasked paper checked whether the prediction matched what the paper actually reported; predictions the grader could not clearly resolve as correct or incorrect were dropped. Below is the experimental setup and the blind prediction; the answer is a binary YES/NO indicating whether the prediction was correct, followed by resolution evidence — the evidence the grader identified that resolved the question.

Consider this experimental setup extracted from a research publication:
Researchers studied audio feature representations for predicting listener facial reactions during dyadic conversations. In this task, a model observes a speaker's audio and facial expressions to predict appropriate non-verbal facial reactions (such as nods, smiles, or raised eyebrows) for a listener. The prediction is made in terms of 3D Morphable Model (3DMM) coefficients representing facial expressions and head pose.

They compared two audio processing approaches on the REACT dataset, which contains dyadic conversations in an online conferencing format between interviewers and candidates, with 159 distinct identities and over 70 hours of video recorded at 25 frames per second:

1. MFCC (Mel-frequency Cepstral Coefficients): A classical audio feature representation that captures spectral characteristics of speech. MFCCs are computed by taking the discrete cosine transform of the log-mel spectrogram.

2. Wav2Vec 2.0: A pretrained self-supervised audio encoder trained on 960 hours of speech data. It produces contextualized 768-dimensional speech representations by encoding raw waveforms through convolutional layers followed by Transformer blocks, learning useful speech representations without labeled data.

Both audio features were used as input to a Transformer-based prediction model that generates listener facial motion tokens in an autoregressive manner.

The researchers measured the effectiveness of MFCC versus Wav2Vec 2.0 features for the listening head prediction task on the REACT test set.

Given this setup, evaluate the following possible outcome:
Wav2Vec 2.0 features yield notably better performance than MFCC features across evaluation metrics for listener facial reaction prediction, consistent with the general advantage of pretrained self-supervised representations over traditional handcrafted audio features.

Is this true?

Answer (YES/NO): YES